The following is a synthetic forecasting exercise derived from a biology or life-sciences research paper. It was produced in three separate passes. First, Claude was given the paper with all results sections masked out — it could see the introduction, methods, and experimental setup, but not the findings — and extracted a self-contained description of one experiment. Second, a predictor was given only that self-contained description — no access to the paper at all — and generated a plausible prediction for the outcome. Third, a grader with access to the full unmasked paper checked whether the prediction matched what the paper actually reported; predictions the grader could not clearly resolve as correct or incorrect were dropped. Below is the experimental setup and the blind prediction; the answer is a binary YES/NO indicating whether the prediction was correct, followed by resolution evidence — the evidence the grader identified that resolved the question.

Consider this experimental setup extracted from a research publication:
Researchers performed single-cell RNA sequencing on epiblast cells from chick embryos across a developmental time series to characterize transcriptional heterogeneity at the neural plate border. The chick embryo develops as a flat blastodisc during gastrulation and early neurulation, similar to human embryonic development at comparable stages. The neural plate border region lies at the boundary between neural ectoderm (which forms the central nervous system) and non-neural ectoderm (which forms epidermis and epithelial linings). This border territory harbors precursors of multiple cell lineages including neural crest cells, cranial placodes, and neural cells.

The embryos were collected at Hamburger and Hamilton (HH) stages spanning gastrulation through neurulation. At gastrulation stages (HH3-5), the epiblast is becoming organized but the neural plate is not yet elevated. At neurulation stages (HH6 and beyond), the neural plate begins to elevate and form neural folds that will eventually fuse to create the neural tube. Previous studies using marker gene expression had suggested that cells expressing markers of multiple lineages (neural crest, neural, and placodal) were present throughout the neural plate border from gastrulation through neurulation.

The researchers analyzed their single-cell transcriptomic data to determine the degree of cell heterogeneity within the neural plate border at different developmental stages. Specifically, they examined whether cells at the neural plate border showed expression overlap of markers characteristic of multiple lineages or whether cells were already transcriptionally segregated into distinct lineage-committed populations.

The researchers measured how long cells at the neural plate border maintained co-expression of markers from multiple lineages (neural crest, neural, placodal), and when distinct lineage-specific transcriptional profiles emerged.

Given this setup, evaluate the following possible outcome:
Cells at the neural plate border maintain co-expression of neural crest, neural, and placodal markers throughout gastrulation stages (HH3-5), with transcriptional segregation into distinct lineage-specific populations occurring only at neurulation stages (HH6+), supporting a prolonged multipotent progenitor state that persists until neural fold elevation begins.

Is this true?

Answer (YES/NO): YES